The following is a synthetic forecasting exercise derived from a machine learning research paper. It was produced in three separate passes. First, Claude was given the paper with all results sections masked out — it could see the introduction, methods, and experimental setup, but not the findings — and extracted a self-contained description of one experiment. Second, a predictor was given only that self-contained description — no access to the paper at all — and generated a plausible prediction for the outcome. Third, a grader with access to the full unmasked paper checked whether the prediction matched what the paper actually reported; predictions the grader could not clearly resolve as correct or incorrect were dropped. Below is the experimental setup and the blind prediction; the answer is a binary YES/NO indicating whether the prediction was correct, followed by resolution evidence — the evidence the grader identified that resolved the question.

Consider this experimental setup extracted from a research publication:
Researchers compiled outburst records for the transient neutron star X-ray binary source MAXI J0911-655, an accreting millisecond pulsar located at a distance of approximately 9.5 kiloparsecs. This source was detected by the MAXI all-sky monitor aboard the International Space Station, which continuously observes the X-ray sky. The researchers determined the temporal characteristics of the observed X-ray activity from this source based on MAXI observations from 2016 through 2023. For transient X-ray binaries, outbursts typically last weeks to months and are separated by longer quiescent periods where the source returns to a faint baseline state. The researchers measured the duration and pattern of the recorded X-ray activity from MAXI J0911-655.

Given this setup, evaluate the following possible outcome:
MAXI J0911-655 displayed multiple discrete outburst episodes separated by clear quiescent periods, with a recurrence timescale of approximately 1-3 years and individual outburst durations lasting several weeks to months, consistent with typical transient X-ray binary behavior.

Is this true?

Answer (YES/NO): NO